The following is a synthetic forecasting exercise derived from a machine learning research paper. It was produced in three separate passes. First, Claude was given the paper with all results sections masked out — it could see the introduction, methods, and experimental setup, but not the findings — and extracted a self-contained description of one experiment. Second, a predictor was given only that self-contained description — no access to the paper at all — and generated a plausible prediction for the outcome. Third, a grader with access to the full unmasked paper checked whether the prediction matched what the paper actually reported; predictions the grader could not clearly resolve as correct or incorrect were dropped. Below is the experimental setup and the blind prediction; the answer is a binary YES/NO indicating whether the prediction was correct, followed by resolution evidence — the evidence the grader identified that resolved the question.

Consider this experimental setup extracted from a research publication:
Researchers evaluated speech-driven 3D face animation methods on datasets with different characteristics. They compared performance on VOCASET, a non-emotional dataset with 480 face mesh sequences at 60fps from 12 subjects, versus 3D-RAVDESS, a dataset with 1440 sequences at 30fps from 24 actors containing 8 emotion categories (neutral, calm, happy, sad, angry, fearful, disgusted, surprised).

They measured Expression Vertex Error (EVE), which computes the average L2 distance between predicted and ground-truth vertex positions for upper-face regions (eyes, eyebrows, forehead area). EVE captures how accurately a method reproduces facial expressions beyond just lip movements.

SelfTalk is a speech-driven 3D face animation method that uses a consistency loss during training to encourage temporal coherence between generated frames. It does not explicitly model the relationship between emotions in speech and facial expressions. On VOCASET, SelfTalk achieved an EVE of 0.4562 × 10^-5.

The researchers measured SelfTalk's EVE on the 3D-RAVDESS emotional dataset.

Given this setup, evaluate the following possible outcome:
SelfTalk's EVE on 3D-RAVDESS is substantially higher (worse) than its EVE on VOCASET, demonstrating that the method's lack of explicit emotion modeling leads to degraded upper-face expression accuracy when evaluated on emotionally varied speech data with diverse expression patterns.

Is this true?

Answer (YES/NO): YES